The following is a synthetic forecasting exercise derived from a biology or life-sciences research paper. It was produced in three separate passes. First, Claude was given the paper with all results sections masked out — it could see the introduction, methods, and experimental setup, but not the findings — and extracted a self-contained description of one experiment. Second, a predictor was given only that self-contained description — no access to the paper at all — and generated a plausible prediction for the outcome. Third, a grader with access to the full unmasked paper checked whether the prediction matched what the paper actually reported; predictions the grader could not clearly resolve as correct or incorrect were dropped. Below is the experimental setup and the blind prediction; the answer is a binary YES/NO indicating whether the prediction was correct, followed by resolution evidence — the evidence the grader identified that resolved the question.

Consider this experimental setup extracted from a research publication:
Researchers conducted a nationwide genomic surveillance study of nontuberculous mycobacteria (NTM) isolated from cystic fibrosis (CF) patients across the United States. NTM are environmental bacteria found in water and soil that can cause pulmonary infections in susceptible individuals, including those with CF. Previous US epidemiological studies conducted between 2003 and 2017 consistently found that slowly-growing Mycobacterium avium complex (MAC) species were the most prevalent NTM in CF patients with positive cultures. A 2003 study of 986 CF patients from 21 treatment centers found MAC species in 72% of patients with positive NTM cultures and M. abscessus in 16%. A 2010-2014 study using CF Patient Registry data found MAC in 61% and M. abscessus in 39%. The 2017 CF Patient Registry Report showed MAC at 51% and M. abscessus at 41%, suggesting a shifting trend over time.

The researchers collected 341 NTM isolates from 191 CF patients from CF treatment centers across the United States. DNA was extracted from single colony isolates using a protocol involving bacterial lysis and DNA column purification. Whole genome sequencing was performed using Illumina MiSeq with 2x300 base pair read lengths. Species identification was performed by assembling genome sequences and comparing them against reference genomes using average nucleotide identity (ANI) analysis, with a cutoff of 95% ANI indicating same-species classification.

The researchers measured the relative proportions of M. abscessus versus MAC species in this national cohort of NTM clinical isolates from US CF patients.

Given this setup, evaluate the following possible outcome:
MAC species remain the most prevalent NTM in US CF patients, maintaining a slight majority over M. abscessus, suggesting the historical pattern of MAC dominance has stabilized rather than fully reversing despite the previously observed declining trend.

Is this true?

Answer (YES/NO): NO